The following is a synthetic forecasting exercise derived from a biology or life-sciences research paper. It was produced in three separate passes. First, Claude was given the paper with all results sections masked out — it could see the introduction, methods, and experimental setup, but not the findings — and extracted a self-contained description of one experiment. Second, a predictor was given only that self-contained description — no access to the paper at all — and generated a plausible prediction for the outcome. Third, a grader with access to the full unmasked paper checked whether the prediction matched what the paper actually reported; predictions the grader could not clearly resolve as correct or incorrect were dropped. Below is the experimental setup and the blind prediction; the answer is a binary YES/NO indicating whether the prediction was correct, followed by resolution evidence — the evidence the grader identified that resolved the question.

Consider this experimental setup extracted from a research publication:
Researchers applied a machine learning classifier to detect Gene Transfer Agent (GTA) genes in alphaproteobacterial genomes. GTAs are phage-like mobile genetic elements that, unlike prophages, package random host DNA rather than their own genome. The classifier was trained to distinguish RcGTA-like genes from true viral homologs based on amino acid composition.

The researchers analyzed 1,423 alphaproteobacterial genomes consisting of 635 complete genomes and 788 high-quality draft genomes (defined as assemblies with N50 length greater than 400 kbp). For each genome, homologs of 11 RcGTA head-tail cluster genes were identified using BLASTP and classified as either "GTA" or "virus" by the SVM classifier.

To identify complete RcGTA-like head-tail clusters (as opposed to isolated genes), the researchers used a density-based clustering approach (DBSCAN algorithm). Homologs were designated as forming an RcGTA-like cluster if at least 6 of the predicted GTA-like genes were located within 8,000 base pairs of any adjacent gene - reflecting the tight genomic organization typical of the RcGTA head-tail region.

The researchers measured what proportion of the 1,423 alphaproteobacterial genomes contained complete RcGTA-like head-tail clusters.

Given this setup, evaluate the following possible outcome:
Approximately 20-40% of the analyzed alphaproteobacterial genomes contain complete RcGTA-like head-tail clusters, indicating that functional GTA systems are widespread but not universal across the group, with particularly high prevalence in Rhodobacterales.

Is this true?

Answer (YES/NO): NO